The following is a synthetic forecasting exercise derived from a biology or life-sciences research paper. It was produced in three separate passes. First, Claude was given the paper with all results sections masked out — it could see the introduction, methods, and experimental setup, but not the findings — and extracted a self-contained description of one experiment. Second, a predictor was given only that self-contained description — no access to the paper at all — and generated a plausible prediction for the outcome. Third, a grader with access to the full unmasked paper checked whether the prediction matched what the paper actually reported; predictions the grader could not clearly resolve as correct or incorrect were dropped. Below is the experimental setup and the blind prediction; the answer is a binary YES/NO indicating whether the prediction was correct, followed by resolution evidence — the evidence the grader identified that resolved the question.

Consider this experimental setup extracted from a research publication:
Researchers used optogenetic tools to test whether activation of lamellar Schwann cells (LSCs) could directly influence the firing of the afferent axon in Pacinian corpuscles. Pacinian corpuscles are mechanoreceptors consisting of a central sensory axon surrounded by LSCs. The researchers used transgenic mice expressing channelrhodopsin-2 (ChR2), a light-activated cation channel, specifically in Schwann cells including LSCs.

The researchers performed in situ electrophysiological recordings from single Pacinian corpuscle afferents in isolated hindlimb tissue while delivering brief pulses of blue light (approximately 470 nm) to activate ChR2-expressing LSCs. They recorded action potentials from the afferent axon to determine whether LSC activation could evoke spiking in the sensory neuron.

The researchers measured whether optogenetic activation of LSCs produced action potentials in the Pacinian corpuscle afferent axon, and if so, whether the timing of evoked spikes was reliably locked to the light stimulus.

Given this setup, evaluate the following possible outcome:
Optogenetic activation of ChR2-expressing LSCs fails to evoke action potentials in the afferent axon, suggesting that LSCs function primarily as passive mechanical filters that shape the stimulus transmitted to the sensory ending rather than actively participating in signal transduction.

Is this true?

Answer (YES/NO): NO